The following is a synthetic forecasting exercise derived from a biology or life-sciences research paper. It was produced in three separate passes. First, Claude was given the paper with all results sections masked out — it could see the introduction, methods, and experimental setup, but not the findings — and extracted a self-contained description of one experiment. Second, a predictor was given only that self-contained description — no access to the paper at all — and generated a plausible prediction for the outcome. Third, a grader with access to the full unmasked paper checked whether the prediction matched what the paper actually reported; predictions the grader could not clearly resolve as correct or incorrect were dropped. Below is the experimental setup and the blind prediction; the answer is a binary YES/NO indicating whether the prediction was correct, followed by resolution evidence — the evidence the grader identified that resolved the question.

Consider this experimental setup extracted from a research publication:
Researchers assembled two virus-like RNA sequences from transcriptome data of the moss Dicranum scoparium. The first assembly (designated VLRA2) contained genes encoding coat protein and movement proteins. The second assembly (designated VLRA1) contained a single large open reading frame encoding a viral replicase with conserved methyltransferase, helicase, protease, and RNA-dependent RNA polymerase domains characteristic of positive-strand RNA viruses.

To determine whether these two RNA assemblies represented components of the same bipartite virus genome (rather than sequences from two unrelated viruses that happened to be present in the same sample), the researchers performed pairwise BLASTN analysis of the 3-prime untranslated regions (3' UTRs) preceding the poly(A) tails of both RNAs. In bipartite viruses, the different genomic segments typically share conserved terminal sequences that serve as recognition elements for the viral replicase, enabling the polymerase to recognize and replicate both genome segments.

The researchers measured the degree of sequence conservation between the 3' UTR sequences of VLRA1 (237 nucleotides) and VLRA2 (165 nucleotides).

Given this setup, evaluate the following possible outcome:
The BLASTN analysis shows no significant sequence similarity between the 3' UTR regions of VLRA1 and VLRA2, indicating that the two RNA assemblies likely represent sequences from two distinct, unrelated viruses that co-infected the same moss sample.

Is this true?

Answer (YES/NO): NO